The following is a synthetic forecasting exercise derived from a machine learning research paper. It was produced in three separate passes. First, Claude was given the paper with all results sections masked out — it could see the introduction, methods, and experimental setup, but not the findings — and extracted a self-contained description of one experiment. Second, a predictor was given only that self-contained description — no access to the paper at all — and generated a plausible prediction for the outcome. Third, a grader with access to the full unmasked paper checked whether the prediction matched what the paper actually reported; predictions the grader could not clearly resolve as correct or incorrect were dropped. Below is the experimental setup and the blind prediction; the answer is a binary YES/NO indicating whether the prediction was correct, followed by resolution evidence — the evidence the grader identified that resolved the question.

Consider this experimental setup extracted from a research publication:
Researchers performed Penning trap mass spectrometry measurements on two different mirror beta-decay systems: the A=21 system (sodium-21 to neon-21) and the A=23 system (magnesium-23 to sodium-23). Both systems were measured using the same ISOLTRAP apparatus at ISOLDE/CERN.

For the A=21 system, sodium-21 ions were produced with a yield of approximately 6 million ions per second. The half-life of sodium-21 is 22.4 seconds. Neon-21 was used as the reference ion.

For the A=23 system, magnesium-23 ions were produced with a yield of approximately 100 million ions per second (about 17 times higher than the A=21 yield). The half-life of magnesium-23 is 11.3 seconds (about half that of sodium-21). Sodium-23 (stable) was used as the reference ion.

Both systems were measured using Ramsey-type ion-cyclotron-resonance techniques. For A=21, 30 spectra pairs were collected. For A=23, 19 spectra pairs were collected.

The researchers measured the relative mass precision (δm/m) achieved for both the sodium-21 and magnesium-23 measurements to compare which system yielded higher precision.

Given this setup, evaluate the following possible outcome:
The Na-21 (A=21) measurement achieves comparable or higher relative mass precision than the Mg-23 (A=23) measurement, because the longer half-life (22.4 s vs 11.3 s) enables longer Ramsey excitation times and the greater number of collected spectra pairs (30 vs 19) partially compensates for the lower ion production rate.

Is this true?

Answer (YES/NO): YES